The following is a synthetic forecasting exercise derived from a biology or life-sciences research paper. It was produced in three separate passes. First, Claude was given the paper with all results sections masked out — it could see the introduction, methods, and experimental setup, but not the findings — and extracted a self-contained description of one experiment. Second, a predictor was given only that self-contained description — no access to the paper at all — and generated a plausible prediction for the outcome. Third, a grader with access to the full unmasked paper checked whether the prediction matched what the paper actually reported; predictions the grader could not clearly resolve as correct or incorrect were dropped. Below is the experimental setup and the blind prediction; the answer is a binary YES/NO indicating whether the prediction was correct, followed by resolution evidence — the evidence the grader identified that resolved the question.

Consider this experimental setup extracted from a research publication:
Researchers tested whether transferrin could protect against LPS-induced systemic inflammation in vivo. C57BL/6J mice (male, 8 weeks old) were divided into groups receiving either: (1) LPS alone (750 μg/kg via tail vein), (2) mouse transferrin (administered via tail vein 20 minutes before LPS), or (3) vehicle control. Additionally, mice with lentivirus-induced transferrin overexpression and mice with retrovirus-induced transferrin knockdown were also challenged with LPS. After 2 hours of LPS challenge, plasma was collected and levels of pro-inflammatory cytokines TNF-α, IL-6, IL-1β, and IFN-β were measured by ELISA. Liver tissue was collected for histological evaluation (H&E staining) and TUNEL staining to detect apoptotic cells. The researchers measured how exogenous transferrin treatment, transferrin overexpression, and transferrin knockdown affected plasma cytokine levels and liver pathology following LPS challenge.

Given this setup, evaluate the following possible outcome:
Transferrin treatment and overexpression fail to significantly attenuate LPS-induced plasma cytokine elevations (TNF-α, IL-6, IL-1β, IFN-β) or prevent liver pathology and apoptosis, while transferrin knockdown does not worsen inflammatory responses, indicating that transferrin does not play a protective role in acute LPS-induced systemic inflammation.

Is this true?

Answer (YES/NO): NO